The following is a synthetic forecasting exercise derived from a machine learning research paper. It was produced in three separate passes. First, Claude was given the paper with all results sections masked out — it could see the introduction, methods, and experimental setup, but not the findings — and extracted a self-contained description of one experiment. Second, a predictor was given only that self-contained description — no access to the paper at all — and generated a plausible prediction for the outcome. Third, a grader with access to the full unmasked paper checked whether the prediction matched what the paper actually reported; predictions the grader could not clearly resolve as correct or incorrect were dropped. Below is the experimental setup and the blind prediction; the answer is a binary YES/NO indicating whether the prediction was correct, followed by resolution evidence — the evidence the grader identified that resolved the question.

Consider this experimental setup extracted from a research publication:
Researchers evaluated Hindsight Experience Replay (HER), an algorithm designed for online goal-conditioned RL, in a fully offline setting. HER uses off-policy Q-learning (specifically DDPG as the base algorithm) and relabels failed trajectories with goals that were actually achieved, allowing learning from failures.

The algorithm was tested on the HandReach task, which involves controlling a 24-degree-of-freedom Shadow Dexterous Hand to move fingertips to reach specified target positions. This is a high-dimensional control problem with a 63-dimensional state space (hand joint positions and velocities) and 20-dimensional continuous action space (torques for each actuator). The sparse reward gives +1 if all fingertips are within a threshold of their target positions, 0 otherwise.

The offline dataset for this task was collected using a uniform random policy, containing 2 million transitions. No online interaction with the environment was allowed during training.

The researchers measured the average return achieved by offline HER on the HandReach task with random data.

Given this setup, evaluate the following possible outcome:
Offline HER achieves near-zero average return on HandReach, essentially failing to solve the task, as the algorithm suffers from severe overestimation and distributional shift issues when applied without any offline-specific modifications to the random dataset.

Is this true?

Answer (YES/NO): YES